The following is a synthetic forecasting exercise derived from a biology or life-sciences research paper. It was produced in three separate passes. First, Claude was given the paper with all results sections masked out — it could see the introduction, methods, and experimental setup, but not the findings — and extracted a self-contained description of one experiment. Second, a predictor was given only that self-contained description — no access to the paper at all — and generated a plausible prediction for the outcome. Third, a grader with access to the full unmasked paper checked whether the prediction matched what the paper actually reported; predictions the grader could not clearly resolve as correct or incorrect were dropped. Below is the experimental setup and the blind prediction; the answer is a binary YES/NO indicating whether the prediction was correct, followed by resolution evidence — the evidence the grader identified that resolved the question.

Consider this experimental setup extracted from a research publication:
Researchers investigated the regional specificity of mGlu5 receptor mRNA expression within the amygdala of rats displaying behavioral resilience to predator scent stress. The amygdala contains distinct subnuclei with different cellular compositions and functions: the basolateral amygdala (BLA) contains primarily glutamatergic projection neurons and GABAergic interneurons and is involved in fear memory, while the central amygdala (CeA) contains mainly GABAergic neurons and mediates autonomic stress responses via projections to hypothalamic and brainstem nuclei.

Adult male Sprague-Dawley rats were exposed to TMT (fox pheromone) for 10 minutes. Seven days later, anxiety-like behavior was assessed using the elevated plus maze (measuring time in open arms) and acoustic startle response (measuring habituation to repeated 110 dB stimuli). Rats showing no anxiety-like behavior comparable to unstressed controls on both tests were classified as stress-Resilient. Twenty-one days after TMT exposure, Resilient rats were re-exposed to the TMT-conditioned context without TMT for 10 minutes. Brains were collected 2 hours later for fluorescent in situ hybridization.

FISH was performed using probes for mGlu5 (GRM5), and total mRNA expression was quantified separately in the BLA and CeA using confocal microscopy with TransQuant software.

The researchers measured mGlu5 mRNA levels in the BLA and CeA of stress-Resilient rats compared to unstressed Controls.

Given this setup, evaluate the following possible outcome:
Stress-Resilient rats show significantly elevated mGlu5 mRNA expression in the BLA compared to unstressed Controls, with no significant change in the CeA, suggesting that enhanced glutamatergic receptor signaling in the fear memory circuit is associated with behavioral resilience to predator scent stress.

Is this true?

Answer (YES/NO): YES